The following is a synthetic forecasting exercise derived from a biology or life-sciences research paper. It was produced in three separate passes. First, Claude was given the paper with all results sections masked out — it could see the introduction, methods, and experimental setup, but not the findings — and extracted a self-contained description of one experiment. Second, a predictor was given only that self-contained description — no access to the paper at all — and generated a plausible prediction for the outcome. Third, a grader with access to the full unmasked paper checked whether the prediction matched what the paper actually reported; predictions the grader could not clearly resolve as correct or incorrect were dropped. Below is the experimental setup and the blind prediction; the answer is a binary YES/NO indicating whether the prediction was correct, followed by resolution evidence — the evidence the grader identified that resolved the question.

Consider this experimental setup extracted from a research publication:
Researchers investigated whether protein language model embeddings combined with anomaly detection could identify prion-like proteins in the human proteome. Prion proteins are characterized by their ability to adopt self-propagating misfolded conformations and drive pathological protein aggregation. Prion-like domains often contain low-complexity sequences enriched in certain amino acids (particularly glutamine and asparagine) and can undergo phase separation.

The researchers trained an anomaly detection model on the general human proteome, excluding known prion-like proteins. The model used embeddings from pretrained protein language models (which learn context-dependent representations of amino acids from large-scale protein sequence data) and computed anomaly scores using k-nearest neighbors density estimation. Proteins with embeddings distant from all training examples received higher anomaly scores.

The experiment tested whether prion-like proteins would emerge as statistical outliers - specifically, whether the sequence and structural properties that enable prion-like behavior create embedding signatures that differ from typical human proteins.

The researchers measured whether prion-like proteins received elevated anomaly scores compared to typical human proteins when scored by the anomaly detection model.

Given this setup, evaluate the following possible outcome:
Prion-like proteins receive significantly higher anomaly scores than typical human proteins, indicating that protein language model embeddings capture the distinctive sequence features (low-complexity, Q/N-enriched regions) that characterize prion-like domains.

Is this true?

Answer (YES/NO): YES